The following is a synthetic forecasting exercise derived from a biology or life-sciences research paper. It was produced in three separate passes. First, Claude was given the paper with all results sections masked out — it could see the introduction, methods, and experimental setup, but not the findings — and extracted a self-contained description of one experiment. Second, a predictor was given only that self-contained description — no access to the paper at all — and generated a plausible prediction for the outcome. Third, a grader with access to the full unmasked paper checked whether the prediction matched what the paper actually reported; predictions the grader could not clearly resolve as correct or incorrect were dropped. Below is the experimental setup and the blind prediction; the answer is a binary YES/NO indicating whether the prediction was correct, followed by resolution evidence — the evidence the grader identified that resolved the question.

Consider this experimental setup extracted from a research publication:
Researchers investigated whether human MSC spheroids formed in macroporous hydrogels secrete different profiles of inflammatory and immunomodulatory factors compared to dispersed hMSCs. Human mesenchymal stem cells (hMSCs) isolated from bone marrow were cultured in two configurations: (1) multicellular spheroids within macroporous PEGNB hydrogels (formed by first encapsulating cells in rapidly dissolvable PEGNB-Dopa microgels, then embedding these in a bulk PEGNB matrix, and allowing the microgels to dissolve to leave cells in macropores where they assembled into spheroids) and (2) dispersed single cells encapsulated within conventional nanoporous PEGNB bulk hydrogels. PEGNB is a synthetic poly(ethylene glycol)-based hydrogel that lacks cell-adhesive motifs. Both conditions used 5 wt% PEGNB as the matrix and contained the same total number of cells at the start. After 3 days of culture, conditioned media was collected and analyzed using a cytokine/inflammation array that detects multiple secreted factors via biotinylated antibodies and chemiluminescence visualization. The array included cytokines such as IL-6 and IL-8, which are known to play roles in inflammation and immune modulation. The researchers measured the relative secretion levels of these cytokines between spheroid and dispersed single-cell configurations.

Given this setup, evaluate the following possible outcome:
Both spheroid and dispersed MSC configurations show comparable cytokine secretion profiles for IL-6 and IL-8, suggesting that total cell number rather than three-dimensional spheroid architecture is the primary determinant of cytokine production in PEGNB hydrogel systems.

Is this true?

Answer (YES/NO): NO